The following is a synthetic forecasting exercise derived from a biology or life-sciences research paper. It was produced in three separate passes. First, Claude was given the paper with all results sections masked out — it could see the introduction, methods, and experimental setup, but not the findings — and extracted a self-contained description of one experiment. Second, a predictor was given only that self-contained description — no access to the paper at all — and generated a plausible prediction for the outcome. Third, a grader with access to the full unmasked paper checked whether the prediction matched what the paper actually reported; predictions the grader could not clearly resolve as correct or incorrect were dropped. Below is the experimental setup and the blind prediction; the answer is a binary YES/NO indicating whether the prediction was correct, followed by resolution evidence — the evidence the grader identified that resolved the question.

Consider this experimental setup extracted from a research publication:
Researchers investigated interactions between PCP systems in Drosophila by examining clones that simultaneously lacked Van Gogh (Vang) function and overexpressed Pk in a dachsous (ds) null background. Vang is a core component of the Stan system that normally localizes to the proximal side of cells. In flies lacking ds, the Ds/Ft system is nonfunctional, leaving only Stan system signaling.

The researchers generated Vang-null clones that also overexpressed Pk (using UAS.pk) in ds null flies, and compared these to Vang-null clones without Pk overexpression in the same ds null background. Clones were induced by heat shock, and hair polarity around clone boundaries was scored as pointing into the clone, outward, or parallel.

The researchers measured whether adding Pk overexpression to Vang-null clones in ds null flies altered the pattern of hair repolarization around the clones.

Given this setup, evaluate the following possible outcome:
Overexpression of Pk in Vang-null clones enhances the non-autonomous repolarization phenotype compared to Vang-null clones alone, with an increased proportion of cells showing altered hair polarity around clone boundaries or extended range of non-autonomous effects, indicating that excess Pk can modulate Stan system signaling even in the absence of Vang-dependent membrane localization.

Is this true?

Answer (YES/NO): NO